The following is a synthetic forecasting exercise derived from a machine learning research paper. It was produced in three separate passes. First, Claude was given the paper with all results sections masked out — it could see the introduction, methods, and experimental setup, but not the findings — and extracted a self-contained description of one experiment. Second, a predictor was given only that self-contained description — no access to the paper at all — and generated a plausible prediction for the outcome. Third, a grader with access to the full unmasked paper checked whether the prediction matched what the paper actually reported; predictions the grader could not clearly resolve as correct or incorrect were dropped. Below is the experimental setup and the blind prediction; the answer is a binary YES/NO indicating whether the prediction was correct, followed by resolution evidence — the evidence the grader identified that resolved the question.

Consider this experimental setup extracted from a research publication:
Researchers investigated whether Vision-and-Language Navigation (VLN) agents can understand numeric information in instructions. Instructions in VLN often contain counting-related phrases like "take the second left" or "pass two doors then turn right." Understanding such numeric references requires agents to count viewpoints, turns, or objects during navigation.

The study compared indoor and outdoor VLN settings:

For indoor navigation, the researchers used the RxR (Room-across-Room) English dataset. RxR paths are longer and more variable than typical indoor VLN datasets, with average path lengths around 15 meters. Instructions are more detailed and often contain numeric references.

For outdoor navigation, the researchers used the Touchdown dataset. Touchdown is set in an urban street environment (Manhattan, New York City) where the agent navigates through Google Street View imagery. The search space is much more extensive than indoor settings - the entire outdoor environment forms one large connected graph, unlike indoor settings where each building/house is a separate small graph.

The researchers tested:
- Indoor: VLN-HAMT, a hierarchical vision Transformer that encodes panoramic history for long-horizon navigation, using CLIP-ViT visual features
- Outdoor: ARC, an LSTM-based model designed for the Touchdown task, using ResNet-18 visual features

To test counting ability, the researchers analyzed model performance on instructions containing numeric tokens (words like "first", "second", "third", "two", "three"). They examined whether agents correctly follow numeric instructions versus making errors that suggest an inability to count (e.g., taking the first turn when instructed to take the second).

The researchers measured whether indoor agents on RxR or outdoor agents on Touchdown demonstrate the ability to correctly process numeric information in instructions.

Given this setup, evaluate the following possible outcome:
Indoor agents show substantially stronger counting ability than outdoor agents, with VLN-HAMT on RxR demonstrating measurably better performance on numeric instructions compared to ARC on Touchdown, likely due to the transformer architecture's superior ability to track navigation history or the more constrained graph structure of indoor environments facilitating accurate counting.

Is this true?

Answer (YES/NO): YES